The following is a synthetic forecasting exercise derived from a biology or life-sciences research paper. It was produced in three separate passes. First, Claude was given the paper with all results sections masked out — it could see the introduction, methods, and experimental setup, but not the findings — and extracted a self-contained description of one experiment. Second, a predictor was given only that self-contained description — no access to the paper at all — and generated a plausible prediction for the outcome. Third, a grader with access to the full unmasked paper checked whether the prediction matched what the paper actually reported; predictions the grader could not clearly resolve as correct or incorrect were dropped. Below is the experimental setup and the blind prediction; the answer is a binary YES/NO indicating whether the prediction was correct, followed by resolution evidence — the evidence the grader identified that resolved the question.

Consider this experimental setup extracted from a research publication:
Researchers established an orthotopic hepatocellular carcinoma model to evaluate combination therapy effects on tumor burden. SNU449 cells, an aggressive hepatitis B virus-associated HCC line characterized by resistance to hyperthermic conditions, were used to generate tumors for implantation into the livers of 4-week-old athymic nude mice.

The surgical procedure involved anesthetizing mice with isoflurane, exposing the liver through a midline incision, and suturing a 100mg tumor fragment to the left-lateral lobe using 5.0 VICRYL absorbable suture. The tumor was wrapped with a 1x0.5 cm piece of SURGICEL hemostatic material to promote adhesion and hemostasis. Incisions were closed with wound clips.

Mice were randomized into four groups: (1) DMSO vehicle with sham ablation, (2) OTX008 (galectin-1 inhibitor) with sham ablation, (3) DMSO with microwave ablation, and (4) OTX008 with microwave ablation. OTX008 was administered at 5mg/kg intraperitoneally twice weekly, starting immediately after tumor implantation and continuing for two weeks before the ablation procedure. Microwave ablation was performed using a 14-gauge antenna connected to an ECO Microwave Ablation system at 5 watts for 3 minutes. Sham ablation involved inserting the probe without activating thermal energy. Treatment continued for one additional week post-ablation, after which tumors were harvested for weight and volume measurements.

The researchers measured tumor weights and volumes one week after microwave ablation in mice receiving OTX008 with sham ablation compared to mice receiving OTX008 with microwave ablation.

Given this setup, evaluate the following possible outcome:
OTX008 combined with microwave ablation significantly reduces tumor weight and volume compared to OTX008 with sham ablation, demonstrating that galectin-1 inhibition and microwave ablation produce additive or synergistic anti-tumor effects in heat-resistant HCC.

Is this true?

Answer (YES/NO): YES